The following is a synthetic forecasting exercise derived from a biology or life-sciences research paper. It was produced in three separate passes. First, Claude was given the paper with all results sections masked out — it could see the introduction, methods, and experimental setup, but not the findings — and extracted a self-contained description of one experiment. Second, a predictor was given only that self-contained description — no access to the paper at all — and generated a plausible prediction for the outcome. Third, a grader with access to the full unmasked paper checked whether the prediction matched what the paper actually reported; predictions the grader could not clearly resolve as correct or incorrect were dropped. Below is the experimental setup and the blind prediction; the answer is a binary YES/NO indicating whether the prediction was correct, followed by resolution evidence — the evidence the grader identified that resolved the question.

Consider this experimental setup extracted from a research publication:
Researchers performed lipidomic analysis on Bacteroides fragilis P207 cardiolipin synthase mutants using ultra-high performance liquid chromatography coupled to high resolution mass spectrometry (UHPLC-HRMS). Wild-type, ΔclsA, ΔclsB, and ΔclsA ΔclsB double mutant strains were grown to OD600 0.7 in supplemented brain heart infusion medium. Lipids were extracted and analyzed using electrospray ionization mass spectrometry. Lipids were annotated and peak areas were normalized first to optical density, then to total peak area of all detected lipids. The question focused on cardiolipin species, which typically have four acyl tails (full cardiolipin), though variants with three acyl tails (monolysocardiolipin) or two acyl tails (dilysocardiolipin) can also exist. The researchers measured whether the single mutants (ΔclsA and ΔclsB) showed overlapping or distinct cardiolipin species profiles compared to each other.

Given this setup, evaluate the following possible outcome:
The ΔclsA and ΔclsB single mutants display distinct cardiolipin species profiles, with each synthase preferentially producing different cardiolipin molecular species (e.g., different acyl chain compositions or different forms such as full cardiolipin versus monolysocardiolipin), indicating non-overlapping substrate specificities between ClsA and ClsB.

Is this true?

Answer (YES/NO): YES